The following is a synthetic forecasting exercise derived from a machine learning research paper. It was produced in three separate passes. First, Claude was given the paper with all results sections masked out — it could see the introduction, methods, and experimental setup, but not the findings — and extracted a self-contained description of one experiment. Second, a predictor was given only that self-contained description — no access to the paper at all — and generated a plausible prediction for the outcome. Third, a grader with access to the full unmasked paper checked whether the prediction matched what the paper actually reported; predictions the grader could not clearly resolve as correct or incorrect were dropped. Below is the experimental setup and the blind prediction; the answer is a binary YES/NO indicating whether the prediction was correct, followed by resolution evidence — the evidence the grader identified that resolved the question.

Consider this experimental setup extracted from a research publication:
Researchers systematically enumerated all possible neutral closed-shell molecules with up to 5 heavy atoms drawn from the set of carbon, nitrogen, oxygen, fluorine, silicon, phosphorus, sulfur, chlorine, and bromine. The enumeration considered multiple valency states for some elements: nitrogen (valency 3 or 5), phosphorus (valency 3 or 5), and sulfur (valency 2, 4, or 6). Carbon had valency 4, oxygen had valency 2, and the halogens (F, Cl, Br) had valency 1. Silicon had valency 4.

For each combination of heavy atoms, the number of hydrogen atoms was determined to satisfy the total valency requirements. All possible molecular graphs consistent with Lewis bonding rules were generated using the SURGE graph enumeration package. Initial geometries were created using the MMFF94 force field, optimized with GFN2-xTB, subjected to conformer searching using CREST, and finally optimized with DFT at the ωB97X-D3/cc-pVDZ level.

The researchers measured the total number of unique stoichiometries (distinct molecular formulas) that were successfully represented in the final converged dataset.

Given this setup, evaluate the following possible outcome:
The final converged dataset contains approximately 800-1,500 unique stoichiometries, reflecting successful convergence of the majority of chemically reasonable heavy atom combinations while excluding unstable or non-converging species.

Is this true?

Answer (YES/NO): NO